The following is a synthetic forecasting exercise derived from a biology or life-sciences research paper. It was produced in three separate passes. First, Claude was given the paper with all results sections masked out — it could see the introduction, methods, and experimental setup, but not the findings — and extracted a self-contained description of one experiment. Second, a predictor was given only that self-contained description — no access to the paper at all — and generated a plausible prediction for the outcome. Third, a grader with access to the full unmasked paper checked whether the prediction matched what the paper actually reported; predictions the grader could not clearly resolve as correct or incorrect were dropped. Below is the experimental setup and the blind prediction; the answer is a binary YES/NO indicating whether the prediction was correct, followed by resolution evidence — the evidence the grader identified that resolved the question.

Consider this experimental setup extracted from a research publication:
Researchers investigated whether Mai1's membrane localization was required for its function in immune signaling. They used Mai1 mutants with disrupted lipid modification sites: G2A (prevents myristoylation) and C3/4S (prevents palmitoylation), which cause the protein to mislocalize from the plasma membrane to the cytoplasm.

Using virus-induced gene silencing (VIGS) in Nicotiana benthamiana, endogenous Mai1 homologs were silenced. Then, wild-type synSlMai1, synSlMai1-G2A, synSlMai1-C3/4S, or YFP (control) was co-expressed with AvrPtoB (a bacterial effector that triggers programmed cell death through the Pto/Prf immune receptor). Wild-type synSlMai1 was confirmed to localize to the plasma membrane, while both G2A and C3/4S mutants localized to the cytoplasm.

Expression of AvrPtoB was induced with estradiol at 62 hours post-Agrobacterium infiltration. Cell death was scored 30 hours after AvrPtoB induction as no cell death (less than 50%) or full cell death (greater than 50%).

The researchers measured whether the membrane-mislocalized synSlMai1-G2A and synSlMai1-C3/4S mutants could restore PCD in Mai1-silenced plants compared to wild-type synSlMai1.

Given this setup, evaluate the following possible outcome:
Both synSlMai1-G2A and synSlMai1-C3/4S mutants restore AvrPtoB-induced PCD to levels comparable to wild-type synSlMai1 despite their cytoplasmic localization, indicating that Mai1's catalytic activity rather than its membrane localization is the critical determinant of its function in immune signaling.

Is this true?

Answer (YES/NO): NO